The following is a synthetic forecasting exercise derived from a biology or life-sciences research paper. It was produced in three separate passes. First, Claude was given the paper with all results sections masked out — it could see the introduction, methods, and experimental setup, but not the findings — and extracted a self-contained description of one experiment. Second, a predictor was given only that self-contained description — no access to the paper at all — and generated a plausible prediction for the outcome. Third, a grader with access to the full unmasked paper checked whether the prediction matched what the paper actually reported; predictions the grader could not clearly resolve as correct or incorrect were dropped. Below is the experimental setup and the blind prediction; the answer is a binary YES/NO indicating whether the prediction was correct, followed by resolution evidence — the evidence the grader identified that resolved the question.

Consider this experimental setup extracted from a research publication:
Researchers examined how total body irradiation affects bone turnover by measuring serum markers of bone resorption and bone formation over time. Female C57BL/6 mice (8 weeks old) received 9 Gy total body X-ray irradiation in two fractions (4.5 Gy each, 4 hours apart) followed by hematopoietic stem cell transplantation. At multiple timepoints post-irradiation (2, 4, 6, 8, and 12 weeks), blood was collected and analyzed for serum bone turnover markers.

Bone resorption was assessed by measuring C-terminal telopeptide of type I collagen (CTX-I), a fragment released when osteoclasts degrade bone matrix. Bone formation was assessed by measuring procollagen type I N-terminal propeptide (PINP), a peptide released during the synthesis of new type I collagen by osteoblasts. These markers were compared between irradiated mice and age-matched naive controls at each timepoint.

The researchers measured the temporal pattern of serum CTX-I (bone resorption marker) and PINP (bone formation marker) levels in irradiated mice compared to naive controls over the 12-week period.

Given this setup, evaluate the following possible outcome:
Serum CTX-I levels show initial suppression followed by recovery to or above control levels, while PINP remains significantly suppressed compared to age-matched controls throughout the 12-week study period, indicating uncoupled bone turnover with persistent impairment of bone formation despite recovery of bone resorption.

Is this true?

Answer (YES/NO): NO